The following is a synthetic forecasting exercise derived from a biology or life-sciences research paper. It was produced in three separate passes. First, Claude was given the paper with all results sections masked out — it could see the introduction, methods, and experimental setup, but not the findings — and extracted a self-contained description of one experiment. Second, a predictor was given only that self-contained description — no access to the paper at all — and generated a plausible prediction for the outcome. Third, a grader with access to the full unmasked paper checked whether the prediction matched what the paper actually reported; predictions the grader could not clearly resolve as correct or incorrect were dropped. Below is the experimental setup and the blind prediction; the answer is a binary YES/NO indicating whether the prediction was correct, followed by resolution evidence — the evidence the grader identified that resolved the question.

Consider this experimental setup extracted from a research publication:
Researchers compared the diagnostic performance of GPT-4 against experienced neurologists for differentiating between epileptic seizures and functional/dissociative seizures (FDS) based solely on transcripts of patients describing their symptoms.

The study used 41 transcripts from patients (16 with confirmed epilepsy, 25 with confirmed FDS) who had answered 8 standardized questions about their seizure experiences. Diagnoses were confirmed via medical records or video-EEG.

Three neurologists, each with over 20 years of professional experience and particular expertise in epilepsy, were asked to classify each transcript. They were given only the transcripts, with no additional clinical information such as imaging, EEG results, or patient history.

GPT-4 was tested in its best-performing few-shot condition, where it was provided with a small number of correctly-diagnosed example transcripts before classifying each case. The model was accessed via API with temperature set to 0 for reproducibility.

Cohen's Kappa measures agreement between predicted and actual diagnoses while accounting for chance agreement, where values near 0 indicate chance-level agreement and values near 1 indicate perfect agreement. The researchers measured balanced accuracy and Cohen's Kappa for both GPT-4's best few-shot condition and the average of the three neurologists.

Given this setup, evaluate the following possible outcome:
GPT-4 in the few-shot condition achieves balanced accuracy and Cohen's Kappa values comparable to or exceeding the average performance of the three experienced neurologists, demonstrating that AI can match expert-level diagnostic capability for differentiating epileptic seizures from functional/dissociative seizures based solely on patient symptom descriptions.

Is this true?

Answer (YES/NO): NO